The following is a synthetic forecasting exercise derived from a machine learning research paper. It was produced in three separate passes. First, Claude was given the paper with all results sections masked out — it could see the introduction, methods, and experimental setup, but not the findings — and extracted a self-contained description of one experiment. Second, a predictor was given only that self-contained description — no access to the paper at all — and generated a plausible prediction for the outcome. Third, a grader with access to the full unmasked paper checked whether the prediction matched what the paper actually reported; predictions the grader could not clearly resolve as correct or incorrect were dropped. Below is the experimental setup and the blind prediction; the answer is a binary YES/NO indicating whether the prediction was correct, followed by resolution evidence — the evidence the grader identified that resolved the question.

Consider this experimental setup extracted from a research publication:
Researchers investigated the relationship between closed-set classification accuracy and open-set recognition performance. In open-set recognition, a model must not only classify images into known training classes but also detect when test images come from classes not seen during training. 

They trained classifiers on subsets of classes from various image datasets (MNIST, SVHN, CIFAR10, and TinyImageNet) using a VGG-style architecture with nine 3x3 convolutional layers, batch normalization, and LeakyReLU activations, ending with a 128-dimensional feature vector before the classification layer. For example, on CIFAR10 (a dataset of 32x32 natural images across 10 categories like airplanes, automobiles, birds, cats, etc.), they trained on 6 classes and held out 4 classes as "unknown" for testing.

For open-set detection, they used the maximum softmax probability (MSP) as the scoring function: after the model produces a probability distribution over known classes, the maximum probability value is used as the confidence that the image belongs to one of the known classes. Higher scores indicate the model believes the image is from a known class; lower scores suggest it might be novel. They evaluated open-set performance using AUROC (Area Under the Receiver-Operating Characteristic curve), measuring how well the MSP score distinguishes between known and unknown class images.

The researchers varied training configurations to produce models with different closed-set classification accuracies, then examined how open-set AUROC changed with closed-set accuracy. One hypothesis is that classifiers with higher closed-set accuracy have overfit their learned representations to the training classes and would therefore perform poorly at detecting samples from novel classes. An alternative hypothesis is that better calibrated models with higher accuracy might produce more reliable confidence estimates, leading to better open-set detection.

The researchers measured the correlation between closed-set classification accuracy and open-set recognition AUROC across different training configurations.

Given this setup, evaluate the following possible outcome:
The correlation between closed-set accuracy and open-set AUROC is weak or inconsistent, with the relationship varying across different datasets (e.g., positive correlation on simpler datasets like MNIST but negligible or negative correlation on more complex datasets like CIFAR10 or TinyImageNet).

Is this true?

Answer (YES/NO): NO